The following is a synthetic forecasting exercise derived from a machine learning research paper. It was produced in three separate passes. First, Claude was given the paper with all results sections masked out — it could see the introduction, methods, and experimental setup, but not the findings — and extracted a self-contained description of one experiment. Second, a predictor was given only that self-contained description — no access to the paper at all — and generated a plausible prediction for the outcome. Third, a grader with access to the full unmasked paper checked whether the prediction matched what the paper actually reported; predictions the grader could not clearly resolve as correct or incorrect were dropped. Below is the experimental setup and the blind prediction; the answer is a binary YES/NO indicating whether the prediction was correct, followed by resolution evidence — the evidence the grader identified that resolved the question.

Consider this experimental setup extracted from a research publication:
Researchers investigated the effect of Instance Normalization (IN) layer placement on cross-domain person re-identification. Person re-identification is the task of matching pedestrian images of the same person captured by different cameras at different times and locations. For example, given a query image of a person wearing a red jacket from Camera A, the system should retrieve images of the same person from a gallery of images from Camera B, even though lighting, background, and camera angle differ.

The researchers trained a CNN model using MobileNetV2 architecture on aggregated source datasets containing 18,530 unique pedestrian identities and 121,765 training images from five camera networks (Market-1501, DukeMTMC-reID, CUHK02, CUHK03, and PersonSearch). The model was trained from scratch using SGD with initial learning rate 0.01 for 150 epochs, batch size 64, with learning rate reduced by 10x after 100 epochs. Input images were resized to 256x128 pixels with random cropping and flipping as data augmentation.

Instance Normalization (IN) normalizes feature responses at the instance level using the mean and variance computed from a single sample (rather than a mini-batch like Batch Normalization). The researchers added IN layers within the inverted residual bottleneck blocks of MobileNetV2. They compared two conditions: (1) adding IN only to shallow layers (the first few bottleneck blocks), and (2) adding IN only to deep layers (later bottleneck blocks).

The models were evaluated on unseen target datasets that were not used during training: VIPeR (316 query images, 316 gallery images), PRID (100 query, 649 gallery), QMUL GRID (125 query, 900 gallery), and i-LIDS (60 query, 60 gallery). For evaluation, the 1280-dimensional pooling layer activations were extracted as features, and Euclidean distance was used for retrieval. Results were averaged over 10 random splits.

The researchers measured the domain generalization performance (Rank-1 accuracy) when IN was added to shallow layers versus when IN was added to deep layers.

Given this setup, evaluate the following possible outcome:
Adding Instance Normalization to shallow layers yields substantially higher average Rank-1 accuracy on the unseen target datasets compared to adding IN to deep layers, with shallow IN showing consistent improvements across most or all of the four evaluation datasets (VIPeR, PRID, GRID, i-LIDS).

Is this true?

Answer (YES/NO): YES